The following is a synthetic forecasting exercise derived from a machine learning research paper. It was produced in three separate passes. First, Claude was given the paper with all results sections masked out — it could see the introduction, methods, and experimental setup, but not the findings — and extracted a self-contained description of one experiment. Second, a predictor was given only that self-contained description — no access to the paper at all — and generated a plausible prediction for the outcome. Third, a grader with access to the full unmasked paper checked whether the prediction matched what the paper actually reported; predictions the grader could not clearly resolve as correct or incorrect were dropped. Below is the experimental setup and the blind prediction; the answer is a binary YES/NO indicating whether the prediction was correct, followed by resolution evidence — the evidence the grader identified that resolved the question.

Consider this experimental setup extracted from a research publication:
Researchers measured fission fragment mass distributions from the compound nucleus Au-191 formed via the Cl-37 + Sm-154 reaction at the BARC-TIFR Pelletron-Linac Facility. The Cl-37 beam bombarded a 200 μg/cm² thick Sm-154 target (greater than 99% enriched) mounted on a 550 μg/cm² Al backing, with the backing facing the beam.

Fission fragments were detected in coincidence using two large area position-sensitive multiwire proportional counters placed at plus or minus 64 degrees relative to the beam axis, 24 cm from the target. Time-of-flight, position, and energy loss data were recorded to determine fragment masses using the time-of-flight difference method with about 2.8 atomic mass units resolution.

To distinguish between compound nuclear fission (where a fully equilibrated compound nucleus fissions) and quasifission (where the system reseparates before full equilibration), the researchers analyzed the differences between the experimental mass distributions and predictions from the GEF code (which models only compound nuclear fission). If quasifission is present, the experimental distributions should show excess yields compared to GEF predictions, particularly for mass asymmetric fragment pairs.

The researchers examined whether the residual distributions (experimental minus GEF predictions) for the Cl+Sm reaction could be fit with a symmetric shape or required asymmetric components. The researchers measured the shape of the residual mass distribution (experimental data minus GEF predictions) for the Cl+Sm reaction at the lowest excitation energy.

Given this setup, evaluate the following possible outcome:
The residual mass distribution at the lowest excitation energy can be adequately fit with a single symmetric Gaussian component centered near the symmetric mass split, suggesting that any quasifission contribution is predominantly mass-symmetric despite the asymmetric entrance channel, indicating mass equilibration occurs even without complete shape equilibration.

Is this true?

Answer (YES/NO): NO